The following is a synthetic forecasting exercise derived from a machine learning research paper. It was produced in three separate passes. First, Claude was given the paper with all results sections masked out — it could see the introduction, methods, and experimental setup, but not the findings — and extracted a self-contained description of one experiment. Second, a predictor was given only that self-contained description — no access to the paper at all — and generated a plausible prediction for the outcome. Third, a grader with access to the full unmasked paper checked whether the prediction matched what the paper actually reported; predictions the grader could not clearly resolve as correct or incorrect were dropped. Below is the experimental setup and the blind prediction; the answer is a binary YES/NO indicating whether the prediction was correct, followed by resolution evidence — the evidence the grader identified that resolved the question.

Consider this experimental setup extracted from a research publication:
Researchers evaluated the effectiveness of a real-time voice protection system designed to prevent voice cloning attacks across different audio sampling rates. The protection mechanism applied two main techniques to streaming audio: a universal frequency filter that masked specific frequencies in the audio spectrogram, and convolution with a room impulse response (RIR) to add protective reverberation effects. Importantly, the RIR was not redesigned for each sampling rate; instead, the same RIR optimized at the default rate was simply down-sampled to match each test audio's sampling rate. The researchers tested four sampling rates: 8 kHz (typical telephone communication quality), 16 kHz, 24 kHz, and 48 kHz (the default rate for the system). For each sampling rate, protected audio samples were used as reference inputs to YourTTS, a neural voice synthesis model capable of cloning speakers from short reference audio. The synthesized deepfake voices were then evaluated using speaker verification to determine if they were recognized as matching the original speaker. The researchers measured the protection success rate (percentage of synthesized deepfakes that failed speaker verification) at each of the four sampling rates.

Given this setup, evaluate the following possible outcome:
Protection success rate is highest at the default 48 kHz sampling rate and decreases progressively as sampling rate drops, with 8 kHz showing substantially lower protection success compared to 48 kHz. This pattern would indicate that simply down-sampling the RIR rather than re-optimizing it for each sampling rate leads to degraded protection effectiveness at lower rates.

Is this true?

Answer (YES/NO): NO